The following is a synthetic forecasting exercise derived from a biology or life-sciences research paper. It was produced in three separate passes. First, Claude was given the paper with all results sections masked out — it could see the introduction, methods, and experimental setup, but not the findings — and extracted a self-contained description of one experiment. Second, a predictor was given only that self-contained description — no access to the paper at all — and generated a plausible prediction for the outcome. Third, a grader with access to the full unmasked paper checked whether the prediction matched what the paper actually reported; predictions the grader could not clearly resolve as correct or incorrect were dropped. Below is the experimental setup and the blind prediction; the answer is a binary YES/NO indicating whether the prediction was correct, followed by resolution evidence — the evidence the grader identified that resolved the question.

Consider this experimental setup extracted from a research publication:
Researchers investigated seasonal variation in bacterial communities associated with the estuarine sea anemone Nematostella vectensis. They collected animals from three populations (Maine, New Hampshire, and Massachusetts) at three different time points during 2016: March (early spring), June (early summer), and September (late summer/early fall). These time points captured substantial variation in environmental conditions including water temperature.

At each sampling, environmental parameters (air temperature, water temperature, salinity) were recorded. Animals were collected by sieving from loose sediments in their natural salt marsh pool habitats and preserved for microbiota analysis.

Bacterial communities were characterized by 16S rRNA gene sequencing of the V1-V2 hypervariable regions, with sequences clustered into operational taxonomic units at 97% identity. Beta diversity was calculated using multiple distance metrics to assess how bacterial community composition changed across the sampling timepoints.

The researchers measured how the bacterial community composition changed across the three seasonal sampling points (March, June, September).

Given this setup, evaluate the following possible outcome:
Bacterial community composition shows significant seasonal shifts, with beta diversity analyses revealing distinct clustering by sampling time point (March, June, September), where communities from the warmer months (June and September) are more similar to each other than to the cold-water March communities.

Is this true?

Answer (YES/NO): NO